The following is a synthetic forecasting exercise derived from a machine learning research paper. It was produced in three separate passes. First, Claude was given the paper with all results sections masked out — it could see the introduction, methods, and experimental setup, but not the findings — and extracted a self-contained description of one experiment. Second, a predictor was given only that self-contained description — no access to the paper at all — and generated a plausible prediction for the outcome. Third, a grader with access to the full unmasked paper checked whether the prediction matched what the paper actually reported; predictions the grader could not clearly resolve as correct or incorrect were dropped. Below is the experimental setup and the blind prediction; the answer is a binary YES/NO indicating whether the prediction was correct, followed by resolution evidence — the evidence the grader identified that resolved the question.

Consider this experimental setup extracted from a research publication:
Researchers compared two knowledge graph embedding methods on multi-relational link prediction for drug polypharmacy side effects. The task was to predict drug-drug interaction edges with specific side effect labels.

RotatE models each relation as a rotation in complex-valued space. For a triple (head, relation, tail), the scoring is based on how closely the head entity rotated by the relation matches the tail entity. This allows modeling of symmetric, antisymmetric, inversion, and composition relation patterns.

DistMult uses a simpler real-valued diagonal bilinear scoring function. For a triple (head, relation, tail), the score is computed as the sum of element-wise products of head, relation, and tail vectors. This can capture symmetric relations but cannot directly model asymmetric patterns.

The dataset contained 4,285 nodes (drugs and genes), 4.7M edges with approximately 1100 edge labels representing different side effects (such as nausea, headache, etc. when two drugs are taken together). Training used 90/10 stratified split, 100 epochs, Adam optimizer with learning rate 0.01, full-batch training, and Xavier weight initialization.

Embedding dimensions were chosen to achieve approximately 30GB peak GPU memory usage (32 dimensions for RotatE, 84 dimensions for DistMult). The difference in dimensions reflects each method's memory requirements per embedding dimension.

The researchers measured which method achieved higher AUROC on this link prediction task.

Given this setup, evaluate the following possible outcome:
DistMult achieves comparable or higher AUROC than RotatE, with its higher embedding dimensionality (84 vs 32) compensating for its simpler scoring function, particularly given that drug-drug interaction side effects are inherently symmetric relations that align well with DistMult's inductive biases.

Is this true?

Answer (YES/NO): NO